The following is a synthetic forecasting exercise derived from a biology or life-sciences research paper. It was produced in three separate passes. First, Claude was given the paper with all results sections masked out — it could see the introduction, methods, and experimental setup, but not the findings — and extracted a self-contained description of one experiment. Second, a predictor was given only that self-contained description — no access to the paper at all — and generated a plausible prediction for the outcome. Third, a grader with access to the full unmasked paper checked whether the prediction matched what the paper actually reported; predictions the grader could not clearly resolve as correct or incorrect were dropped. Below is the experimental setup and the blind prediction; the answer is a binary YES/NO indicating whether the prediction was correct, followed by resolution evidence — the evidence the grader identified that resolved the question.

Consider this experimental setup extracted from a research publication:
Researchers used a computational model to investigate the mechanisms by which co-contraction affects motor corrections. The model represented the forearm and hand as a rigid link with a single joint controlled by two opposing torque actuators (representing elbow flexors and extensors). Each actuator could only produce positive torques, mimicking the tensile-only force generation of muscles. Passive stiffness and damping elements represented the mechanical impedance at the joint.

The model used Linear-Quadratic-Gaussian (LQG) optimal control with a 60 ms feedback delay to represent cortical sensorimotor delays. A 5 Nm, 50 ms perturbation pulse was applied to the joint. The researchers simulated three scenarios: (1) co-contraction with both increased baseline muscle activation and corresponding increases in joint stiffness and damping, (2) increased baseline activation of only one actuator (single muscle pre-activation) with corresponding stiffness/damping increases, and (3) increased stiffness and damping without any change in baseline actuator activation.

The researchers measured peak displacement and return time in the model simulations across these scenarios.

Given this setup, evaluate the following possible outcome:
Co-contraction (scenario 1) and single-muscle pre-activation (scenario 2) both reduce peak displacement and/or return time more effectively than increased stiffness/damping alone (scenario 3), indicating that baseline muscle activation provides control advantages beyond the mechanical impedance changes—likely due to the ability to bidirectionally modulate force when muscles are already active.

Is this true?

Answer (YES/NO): NO